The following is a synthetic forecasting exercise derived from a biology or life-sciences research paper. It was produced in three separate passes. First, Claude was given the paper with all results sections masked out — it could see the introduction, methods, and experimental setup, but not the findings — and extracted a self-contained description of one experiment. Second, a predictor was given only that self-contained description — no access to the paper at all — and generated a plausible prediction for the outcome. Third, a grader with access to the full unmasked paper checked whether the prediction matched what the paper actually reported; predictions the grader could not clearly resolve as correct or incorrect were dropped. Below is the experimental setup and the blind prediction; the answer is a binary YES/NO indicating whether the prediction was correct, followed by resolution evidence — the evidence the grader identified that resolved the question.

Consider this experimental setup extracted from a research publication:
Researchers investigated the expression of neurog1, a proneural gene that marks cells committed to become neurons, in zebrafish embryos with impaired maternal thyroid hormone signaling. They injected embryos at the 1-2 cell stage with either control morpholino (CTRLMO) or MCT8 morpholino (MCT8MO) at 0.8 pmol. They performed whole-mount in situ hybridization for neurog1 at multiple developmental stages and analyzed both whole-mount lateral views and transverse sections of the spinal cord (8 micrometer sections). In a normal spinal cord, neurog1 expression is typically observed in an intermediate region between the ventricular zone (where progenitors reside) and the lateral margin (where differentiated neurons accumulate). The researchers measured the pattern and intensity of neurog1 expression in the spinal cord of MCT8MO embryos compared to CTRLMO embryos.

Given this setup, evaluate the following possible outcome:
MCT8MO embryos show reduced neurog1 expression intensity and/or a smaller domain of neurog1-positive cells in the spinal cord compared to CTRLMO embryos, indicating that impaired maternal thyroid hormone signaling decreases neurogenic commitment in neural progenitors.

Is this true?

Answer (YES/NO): YES